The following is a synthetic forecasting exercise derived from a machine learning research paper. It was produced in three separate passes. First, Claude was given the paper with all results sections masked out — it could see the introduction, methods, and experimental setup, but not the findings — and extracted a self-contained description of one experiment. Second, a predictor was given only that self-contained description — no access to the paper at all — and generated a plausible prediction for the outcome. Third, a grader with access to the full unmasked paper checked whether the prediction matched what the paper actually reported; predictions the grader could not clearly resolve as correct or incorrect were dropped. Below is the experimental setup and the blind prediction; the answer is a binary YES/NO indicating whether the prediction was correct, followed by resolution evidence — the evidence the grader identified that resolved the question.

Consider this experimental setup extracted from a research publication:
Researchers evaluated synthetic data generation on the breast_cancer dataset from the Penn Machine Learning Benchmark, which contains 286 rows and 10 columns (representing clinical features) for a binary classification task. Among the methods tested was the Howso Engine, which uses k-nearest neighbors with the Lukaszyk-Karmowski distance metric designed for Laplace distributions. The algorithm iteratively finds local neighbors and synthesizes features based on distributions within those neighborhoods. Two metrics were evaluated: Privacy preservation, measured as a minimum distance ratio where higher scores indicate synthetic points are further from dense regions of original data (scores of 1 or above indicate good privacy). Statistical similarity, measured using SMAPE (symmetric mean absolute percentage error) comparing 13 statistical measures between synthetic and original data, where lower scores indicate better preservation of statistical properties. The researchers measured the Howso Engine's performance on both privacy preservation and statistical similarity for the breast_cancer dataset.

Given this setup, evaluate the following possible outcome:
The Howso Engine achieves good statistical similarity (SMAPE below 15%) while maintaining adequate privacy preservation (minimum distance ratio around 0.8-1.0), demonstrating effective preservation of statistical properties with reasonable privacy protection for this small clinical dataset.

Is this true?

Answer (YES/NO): NO